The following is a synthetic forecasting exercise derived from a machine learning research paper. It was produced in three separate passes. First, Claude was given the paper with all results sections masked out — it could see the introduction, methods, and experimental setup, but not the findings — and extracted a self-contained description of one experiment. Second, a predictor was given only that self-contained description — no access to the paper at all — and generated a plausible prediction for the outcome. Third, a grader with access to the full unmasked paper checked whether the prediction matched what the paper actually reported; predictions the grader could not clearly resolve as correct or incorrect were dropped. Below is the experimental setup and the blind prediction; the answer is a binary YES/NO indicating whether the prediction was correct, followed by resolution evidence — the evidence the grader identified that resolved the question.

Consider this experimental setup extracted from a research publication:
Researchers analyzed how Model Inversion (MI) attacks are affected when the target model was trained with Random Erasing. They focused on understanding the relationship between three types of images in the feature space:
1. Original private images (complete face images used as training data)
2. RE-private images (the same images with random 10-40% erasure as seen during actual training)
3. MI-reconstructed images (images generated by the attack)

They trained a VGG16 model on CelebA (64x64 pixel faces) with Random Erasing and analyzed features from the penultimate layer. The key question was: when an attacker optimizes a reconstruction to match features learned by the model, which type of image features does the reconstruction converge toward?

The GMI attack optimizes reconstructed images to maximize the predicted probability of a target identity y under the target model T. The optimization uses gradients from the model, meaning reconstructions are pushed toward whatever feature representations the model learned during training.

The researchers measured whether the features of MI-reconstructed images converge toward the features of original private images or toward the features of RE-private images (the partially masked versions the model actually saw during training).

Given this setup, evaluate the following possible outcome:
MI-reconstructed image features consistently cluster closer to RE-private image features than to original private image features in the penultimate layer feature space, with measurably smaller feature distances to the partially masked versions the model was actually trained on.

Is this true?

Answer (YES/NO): YES